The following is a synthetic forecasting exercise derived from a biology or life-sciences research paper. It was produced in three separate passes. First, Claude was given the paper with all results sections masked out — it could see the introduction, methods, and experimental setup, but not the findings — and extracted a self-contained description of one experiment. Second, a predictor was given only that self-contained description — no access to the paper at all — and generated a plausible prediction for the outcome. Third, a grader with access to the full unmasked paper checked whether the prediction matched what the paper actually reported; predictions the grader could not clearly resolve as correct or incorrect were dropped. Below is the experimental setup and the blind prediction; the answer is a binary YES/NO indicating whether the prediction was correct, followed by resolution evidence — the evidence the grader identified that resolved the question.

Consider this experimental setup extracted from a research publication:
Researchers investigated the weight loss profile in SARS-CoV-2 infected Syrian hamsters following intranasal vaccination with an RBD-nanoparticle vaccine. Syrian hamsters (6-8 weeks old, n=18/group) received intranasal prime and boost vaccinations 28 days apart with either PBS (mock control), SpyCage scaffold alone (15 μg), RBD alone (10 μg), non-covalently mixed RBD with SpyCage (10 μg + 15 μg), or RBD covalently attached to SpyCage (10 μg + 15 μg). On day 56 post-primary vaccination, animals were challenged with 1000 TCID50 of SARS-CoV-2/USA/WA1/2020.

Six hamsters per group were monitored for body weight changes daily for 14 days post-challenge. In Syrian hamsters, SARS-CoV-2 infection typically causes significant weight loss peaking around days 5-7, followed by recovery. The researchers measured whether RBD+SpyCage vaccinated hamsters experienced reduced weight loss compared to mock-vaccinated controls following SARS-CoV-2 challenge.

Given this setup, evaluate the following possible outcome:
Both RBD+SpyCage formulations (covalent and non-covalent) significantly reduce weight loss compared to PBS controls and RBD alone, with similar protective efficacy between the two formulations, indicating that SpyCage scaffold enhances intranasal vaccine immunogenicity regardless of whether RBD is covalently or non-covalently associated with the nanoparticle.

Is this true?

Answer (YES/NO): NO